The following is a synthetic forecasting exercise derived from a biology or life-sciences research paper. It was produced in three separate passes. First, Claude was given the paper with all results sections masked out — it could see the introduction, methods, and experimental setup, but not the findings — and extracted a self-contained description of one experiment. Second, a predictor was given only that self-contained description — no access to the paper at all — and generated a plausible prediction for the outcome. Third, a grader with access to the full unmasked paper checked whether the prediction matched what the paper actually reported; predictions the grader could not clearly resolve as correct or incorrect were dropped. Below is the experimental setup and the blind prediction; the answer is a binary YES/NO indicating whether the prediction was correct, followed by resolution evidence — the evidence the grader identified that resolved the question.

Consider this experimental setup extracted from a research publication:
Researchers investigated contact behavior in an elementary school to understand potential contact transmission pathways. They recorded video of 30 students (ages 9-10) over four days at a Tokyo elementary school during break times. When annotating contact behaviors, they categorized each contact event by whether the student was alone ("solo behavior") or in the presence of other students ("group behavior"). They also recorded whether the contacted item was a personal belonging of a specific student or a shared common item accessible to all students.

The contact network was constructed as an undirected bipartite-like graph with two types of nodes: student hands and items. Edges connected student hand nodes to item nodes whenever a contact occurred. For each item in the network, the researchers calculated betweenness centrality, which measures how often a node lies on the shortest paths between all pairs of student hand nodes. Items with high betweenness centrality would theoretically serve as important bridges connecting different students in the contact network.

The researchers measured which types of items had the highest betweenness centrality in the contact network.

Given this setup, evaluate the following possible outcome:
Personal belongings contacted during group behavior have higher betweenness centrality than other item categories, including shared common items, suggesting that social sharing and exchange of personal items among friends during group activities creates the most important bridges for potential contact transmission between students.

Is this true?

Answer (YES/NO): NO